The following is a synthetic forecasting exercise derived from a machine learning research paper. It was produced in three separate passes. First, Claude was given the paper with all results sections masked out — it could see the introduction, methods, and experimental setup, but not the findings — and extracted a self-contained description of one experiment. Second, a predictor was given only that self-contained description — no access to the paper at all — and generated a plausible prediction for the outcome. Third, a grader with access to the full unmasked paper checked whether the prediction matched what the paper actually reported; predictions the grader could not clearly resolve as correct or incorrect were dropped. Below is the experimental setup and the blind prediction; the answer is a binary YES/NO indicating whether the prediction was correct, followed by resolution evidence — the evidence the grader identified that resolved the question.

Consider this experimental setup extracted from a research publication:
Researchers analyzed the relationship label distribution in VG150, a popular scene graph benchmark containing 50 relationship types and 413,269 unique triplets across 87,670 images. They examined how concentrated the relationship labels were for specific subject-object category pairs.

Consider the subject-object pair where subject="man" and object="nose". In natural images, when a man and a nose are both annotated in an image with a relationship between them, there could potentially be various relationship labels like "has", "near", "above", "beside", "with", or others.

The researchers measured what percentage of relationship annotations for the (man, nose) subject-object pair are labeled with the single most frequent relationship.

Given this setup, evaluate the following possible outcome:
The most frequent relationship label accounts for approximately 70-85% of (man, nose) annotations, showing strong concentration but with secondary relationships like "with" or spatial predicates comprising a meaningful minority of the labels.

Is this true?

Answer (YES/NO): NO